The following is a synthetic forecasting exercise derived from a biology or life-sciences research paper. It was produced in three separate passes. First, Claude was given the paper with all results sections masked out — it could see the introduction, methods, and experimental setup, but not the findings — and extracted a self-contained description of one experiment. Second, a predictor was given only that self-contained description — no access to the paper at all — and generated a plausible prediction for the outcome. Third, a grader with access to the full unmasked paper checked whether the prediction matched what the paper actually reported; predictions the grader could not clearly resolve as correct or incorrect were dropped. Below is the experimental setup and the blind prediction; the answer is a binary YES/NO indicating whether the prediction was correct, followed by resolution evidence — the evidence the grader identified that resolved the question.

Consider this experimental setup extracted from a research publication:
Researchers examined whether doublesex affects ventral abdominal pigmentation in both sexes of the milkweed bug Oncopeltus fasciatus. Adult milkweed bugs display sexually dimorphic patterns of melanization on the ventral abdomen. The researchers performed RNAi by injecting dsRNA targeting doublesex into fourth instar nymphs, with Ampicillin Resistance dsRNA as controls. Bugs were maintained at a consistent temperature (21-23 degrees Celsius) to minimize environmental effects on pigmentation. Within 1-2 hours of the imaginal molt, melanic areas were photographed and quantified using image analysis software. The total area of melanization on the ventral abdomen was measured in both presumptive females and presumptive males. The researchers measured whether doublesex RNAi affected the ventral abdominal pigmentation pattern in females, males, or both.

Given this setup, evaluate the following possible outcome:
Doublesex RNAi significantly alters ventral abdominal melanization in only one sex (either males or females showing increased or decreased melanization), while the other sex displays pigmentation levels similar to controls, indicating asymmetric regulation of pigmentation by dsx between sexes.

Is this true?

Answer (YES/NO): NO